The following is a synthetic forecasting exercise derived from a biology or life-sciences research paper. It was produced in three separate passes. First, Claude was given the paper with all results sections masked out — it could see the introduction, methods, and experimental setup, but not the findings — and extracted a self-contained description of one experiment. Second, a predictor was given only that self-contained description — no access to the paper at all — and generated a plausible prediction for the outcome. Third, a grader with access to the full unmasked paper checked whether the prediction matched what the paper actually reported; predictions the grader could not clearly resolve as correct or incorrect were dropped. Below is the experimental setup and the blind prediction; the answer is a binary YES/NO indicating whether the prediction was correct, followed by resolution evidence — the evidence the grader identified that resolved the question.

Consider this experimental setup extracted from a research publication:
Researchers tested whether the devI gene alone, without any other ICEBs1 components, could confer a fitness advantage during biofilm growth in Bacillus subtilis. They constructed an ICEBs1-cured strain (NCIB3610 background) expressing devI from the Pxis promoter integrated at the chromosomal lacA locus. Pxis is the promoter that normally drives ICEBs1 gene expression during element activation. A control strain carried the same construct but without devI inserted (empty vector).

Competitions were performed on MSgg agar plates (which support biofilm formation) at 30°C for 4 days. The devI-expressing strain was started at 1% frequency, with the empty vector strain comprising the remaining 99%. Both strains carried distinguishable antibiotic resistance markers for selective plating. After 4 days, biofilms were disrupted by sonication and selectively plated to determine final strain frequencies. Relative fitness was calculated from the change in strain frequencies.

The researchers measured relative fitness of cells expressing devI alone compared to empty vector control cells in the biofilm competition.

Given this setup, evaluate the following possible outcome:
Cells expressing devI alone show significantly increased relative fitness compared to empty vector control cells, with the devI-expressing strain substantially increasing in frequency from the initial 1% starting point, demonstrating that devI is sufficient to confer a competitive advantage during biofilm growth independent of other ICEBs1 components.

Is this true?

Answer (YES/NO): YES